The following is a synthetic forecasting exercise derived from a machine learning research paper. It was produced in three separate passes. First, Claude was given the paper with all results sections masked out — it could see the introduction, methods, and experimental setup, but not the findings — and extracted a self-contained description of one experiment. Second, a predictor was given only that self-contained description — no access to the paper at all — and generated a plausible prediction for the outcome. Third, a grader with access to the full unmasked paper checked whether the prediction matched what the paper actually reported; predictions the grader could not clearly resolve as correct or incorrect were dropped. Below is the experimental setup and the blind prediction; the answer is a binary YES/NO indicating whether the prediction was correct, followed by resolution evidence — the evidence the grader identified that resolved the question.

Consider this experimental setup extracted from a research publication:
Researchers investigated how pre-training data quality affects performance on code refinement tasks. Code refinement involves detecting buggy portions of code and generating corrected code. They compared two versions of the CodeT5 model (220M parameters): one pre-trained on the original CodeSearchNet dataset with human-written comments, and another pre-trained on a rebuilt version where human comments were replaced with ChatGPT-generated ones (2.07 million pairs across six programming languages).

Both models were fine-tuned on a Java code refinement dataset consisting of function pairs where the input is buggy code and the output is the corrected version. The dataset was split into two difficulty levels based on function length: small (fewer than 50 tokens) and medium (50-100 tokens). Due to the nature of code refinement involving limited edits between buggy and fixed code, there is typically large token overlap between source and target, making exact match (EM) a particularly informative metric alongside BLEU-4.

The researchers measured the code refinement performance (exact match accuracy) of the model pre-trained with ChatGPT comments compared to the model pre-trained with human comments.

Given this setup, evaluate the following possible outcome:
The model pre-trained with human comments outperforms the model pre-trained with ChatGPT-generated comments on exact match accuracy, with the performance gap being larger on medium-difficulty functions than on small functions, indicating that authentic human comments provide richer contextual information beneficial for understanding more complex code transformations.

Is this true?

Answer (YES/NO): NO